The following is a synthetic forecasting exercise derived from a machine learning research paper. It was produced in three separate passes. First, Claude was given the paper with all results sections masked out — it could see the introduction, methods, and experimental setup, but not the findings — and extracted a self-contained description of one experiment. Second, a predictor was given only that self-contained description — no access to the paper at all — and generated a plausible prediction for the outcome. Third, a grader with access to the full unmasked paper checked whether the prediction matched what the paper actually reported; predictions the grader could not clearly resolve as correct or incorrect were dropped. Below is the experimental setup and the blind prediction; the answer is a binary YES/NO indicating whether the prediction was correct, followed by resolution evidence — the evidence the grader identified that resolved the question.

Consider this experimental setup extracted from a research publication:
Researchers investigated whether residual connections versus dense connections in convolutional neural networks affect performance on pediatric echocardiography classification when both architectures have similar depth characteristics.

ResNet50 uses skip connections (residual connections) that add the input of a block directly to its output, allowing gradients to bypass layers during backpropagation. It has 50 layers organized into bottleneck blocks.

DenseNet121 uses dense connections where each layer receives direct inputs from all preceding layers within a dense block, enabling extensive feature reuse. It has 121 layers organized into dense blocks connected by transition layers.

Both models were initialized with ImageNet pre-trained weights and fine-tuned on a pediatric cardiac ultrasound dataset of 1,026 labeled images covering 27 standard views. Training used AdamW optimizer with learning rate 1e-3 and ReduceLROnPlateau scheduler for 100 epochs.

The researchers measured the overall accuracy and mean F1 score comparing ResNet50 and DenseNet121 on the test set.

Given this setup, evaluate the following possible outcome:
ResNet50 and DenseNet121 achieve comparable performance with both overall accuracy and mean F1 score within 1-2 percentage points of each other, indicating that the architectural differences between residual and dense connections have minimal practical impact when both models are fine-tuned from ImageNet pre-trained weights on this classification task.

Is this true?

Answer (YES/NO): YES